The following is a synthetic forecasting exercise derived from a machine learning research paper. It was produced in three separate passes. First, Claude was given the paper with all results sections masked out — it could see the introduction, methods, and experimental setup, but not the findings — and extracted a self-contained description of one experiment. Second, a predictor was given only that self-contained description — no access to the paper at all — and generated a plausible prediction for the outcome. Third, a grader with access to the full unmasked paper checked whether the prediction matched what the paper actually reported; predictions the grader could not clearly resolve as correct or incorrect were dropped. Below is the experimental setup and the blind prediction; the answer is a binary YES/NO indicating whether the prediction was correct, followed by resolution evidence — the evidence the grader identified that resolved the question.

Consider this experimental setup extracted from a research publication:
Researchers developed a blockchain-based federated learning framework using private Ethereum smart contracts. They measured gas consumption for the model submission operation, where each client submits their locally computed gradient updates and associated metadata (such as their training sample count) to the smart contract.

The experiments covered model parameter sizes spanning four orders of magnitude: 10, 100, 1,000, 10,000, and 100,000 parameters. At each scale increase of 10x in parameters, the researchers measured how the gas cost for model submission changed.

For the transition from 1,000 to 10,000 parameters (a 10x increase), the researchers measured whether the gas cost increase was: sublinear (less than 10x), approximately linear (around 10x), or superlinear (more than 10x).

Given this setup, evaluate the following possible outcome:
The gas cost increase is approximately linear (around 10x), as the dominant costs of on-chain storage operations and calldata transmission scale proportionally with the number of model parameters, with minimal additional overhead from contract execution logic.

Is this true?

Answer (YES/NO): YES